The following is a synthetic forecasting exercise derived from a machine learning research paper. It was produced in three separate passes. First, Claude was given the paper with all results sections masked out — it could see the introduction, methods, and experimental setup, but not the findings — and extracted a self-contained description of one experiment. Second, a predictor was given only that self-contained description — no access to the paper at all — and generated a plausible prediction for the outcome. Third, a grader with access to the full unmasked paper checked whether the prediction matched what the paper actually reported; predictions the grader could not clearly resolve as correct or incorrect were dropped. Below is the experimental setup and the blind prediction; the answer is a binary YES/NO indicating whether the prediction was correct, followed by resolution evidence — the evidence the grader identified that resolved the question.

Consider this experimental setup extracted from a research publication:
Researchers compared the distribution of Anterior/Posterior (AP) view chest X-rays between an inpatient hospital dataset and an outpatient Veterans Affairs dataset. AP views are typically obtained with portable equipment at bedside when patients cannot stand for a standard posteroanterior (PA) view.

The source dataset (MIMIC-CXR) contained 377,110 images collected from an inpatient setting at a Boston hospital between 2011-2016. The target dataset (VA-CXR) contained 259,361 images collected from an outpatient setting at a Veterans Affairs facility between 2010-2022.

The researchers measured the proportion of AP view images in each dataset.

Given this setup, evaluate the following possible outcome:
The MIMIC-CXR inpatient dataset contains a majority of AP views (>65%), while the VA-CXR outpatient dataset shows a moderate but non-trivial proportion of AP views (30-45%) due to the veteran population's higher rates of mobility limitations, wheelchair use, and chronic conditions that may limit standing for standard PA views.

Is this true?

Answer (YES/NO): NO